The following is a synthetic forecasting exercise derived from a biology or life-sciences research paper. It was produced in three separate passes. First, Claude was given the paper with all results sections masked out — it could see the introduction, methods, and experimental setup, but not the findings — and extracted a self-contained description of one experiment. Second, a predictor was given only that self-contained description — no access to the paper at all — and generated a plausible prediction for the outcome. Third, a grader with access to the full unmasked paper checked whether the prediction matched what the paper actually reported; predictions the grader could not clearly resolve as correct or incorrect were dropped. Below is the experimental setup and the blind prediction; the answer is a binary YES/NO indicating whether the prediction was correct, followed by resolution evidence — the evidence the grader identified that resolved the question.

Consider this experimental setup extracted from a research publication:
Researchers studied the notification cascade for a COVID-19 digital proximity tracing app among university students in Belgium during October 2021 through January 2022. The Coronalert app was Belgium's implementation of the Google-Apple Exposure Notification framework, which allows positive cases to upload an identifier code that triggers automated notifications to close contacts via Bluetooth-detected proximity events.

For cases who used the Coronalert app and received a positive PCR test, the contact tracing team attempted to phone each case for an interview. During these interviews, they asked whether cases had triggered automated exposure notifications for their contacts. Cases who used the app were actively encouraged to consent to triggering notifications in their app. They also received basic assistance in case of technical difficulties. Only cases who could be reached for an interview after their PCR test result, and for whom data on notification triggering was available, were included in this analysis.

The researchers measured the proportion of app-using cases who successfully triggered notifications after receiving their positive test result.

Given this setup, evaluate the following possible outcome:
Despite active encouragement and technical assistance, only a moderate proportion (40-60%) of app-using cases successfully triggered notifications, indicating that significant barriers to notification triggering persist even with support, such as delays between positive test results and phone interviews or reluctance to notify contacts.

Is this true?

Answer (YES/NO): YES